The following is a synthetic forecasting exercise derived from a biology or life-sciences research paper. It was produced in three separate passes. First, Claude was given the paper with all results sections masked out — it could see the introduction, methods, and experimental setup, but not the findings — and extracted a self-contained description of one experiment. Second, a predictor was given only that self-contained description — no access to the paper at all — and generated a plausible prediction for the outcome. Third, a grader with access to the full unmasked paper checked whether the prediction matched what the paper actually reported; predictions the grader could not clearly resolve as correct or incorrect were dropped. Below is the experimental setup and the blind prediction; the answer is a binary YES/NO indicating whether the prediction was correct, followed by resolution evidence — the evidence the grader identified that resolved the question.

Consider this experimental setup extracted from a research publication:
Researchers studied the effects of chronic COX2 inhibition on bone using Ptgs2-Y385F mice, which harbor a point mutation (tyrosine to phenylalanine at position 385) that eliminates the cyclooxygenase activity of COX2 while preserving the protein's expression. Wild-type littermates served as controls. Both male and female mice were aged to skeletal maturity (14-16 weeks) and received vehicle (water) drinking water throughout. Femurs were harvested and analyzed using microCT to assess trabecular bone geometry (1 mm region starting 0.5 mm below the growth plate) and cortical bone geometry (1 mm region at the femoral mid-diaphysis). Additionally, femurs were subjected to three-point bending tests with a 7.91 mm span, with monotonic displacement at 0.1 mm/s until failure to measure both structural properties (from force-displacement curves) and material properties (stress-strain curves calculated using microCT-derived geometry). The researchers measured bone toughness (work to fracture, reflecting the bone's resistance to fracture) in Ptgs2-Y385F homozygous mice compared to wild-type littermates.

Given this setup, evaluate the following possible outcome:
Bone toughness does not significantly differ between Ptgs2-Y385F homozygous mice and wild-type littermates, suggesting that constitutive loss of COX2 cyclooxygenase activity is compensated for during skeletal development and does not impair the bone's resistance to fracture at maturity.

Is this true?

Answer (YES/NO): NO